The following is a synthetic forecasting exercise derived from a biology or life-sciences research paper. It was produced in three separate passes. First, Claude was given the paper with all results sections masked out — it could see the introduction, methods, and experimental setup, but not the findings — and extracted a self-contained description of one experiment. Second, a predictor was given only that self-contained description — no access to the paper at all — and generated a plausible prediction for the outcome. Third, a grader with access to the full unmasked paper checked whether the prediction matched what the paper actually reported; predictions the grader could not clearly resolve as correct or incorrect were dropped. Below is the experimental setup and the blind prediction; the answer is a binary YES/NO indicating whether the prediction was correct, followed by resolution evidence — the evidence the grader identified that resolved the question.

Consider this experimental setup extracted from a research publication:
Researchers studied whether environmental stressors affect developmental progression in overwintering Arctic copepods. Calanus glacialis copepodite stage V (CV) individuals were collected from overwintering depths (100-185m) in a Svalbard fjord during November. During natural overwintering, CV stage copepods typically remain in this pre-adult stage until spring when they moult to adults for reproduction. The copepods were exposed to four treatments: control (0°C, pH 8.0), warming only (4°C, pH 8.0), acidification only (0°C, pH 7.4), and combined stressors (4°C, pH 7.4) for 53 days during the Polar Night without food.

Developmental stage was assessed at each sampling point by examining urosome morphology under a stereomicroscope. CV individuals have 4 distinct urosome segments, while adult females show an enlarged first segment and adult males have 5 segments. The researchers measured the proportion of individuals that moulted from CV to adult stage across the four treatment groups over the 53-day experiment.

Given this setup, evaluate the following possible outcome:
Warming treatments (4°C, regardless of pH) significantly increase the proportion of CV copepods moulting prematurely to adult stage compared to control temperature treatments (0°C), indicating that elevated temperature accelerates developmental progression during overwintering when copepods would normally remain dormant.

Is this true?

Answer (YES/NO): YES